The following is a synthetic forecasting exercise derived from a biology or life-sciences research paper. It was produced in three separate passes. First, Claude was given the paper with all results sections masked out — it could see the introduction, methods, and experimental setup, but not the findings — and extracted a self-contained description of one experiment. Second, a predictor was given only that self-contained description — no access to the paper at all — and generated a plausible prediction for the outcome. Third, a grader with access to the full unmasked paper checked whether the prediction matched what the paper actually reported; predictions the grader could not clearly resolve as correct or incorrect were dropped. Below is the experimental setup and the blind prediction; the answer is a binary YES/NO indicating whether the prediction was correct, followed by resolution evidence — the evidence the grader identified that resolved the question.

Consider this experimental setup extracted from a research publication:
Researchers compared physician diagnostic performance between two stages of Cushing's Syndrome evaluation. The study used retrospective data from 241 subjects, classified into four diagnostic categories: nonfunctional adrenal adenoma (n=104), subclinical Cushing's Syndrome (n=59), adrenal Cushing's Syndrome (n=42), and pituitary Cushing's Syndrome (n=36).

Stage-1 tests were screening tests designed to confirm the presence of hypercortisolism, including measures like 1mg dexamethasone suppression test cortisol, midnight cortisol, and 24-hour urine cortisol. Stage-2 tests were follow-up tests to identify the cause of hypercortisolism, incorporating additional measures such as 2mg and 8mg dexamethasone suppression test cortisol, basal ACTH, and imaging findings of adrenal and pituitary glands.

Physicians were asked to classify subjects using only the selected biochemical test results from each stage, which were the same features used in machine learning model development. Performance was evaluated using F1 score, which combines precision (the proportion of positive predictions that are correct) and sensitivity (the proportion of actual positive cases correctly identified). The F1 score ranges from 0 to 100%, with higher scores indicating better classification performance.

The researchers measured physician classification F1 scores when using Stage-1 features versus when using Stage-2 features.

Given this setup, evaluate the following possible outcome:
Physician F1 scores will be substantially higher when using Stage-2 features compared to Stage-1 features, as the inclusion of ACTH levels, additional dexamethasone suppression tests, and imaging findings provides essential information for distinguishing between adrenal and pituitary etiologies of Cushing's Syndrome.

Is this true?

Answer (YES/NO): NO